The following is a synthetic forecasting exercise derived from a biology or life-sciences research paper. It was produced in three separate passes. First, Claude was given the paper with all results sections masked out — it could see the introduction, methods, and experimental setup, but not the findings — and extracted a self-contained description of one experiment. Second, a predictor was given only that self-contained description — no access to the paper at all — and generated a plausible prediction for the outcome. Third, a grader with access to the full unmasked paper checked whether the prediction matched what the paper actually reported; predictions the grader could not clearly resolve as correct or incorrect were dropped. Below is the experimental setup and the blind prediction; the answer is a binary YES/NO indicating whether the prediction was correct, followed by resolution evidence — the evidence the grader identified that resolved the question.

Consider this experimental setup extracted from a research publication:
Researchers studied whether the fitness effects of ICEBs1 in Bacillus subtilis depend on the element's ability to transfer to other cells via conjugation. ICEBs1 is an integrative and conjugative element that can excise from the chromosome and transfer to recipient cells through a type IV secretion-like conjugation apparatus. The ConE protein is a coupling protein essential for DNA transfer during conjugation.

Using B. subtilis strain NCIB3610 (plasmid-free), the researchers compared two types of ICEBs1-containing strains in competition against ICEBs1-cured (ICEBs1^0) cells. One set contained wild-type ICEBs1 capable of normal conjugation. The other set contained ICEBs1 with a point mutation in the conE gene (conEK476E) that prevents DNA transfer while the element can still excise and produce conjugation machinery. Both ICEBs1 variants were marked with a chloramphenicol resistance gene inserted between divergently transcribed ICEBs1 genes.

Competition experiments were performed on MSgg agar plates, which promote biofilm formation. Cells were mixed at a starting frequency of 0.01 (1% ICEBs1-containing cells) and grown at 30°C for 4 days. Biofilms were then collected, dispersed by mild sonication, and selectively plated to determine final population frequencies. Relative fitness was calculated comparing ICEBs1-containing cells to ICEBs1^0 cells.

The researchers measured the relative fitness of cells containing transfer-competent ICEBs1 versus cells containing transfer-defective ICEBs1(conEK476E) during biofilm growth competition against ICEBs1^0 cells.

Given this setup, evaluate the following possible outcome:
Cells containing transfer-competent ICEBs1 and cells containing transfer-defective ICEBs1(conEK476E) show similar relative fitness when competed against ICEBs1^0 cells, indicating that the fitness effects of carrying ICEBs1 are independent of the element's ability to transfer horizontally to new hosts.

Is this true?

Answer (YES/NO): YES